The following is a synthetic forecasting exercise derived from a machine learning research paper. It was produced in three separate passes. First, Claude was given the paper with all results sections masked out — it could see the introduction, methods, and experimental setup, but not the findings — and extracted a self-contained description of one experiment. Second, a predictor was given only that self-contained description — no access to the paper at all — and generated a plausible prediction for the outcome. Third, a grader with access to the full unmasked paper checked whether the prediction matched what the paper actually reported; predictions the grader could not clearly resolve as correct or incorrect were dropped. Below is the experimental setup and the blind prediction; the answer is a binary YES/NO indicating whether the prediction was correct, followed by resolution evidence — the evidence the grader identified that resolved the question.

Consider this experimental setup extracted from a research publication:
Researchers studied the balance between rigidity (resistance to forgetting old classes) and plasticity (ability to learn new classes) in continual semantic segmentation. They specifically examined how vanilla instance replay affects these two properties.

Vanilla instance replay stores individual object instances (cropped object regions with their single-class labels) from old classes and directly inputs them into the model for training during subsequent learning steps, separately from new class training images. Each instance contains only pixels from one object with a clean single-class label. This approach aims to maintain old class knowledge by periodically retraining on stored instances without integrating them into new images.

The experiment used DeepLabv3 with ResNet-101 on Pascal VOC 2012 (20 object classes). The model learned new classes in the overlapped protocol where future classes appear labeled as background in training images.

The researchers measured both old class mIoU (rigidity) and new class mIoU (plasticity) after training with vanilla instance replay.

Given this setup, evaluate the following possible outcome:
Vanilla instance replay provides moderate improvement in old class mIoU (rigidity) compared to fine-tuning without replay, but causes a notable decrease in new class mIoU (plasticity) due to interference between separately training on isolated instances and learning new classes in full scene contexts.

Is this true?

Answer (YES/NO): NO